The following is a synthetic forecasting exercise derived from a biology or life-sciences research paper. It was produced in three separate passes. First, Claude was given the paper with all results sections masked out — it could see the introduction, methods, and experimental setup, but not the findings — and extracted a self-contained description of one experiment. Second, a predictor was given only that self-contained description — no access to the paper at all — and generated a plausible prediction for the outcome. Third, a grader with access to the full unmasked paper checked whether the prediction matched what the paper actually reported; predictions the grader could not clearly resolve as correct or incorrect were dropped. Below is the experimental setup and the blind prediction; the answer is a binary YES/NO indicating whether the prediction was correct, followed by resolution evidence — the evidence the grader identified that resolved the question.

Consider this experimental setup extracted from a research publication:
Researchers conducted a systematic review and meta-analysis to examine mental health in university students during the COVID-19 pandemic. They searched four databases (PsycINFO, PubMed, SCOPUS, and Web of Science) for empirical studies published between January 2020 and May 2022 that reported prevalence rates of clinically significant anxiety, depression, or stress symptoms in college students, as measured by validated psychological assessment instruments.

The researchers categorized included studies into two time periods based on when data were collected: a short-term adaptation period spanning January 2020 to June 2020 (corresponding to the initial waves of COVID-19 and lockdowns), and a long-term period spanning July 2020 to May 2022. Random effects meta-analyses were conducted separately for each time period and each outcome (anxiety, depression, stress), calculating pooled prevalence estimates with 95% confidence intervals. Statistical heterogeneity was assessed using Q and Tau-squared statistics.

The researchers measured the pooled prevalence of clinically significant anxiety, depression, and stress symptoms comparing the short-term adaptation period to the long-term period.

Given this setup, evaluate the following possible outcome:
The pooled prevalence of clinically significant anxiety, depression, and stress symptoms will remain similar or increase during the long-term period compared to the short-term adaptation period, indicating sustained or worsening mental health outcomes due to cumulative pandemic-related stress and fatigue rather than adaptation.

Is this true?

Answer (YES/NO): NO